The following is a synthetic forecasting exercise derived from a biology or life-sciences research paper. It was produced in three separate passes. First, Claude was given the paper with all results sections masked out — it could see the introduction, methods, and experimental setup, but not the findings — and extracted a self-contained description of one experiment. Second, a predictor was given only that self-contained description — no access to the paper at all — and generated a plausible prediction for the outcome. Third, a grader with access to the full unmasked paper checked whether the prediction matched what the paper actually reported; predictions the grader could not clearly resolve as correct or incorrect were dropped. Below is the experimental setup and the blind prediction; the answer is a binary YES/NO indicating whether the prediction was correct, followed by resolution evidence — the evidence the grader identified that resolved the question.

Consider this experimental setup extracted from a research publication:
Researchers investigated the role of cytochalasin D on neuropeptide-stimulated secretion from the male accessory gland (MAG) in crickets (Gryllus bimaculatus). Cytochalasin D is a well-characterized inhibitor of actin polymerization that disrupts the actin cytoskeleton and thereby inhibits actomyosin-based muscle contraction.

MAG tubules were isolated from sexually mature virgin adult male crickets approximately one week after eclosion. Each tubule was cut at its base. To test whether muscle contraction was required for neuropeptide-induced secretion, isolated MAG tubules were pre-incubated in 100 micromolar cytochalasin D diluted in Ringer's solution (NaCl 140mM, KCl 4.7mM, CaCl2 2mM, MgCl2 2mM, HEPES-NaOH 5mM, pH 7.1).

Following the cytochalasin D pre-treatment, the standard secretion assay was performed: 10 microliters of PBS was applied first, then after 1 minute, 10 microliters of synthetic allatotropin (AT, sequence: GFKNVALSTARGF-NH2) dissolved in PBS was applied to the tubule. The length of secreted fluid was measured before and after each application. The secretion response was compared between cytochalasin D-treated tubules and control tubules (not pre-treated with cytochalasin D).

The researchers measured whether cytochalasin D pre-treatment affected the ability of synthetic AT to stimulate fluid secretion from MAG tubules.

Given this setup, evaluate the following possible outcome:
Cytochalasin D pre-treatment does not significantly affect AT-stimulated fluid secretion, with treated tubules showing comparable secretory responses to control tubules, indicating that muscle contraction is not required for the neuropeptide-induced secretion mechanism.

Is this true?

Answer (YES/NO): NO